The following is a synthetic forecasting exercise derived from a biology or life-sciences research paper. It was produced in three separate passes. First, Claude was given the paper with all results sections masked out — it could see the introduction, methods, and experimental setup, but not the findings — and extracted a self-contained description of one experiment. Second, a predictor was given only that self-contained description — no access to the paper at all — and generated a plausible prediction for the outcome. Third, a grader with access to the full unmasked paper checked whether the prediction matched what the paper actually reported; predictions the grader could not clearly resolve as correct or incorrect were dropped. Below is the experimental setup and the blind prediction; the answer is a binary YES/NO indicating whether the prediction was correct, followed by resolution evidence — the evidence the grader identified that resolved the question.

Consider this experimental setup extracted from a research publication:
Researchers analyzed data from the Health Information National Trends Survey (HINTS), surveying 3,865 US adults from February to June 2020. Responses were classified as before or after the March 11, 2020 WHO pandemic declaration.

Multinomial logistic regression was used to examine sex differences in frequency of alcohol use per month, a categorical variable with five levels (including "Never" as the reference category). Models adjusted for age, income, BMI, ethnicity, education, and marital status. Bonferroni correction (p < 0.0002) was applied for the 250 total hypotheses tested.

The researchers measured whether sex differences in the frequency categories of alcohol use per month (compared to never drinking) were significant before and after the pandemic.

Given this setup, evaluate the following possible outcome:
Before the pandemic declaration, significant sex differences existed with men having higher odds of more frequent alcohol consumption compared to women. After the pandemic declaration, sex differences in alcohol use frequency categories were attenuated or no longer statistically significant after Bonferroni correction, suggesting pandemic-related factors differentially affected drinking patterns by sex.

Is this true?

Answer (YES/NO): NO